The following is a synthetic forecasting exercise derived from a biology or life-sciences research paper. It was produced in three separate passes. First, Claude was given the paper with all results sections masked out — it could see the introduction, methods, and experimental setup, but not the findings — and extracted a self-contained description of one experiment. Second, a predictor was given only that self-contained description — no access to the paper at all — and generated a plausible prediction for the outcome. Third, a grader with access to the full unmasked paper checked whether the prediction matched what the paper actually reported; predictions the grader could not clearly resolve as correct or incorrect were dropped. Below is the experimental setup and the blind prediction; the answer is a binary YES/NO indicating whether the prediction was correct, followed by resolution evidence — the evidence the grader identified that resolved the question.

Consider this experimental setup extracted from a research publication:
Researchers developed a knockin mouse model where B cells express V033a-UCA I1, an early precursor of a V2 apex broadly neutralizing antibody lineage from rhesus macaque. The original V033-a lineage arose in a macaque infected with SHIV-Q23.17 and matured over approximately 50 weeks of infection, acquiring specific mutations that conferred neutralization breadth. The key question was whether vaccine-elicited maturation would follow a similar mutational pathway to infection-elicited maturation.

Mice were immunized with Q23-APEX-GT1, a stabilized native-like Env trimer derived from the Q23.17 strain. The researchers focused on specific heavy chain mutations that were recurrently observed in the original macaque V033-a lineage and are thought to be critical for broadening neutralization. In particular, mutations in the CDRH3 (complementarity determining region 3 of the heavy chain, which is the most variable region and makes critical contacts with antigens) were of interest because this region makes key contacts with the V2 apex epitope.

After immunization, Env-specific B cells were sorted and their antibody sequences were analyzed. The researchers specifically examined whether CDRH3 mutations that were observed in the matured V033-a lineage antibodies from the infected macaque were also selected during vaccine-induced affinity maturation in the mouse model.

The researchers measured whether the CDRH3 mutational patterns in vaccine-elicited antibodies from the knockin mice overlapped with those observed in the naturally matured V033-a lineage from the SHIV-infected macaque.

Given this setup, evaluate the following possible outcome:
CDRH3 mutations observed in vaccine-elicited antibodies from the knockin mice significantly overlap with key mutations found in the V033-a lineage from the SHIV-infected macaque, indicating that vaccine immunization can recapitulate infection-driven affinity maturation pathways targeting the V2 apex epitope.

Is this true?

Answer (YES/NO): YES